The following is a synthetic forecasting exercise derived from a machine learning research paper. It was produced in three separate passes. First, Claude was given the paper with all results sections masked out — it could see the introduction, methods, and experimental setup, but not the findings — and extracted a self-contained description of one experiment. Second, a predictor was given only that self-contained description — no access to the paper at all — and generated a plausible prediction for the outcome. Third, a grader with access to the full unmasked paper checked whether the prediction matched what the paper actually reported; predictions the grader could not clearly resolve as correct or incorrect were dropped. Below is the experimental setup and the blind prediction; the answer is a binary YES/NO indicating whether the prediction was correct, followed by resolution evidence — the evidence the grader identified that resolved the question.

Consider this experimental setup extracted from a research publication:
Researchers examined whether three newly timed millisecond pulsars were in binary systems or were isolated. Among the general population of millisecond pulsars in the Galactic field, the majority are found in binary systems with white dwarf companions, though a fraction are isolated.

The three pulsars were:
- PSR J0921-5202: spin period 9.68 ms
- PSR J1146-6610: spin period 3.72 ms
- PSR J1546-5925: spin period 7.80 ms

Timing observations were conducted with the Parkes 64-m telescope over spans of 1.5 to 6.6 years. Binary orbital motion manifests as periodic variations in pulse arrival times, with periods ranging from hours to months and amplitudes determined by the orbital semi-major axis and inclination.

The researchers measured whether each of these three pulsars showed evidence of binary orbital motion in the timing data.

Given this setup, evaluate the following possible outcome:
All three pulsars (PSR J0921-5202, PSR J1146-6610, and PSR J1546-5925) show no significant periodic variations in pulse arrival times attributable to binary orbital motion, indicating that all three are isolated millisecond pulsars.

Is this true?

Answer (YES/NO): NO